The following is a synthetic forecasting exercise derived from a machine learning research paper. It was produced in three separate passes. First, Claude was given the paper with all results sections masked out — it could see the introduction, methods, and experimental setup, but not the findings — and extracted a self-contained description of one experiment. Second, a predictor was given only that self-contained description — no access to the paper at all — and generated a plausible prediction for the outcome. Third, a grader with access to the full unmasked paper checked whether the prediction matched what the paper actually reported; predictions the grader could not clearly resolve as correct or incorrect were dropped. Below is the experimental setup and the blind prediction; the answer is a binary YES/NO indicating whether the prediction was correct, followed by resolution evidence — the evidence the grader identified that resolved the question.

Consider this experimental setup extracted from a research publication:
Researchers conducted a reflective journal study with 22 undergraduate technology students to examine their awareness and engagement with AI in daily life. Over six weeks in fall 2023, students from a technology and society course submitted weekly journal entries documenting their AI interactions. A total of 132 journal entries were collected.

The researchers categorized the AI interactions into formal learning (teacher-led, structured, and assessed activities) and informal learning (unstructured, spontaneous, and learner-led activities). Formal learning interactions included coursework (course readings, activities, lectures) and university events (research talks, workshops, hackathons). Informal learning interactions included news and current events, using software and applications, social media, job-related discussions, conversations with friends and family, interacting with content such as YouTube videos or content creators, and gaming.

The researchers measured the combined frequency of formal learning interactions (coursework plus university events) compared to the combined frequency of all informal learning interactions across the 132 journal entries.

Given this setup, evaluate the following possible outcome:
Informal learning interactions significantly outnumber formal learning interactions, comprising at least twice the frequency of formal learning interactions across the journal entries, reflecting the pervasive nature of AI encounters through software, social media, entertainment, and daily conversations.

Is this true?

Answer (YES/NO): NO